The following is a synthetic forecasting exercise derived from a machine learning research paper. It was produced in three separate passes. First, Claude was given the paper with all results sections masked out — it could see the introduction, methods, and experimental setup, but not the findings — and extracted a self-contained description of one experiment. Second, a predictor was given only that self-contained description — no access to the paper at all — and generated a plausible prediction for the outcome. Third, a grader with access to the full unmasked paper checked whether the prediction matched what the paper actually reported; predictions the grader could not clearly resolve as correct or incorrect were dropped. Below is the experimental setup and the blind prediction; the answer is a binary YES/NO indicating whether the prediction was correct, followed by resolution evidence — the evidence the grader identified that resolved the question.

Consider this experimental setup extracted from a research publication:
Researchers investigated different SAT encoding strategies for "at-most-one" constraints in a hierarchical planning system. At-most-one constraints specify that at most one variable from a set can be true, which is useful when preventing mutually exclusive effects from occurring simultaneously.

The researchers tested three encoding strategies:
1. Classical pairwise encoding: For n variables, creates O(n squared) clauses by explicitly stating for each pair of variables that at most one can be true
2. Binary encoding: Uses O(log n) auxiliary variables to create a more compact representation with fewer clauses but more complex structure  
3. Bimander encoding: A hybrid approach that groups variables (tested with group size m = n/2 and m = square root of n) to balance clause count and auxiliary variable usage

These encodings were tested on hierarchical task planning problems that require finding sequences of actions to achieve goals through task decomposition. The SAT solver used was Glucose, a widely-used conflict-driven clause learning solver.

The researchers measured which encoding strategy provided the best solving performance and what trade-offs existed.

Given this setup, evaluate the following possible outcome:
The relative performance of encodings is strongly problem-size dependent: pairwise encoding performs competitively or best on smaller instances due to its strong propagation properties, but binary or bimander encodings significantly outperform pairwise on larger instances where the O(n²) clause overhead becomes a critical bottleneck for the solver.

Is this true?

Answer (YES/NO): NO